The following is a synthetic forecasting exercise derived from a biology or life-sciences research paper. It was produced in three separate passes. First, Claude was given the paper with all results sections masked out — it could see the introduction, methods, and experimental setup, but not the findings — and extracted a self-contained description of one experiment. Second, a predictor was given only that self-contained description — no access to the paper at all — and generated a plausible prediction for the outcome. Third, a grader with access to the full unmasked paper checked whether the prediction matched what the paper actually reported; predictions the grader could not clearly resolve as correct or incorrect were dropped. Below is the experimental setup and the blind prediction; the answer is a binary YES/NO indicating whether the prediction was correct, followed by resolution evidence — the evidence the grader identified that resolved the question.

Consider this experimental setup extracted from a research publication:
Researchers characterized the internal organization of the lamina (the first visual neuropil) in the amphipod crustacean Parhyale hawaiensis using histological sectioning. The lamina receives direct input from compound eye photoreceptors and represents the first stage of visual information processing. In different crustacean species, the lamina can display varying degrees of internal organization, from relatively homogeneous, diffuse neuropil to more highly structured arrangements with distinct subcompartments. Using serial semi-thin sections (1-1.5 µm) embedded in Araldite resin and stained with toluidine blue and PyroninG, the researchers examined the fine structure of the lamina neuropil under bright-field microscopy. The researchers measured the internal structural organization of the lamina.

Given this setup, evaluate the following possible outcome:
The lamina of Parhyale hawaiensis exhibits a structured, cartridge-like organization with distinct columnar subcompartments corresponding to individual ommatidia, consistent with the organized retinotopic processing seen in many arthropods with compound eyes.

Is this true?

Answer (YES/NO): NO